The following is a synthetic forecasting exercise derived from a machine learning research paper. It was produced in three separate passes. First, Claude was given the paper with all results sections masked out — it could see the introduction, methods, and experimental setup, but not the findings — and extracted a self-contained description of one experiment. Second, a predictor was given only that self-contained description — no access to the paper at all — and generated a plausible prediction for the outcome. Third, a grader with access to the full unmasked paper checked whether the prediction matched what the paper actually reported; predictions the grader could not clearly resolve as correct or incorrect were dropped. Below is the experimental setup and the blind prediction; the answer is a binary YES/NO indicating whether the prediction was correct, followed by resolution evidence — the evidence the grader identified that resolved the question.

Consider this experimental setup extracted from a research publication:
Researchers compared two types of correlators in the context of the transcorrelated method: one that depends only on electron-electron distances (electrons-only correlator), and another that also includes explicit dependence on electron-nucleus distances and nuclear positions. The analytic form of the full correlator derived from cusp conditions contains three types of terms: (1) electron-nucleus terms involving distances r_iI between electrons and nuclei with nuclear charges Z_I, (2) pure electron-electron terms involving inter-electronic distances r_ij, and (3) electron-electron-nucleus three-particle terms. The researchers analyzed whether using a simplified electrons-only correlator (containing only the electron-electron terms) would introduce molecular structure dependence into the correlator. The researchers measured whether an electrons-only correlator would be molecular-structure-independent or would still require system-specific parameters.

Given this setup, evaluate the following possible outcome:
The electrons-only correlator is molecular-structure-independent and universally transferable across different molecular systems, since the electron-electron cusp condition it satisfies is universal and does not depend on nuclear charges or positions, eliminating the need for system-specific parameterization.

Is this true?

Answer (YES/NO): NO